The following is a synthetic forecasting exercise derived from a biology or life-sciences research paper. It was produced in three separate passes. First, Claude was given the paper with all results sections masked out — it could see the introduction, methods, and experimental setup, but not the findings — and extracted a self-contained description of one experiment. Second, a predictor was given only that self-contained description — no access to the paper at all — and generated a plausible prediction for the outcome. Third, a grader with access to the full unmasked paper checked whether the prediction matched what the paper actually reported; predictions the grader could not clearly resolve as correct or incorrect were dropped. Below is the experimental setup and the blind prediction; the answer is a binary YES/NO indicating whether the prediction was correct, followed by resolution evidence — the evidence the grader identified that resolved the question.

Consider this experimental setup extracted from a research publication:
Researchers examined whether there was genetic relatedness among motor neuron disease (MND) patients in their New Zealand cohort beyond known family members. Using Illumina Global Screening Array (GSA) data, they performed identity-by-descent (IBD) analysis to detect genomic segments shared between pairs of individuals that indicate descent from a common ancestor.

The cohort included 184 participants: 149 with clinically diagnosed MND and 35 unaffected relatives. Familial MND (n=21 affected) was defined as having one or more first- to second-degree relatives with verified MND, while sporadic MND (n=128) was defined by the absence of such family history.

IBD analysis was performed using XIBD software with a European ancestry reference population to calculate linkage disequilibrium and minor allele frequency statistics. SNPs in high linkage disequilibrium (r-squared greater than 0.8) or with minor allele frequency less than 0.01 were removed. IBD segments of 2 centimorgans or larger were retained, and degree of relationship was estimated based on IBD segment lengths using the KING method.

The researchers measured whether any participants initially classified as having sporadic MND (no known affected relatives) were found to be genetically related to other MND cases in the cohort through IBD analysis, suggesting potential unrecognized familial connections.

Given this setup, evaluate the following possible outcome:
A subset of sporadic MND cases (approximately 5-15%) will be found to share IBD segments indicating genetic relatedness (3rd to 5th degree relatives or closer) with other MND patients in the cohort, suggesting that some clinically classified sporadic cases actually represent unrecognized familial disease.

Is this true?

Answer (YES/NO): NO